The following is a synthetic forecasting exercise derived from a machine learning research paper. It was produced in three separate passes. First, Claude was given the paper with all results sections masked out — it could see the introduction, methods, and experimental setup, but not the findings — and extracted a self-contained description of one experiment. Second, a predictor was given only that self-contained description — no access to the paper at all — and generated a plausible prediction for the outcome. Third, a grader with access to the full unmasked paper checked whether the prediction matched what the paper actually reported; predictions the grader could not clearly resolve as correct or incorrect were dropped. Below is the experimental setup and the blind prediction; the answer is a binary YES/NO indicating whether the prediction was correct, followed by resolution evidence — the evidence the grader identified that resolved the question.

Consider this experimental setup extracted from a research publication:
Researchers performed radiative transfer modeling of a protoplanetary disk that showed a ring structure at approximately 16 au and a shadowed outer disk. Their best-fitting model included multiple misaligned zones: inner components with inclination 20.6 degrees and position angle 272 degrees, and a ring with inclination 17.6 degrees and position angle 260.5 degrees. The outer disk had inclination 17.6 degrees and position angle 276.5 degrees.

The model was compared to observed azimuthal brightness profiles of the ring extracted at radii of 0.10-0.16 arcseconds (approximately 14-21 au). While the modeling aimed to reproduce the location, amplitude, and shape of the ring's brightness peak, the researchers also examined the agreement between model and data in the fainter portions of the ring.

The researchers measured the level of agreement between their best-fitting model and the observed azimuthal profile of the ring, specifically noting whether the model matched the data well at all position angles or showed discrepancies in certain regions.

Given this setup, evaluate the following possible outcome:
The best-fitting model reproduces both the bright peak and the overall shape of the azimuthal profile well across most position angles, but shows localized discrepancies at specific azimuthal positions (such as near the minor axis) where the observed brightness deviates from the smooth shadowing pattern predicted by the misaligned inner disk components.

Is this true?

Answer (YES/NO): NO